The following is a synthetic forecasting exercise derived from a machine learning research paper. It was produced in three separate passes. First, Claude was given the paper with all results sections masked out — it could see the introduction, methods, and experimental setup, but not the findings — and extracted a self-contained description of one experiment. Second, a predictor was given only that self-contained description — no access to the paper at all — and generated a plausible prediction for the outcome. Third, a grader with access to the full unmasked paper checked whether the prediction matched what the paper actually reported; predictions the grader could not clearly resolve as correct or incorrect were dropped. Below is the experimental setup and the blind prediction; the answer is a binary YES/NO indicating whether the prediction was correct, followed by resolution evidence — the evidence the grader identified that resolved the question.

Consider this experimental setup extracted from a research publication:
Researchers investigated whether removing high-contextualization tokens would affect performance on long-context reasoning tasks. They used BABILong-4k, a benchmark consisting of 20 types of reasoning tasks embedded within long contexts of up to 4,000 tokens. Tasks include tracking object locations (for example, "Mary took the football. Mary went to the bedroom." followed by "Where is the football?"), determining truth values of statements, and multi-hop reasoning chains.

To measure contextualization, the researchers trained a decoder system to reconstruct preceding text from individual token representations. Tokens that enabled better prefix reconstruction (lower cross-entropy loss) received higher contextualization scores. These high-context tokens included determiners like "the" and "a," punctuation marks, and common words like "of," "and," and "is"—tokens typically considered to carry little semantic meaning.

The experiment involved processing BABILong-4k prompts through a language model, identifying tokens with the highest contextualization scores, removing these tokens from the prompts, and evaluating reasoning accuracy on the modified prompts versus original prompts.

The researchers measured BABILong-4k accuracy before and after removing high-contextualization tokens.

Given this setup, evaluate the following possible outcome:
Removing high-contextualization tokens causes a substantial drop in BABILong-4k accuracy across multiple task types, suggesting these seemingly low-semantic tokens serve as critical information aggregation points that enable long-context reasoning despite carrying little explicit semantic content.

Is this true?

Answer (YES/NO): YES